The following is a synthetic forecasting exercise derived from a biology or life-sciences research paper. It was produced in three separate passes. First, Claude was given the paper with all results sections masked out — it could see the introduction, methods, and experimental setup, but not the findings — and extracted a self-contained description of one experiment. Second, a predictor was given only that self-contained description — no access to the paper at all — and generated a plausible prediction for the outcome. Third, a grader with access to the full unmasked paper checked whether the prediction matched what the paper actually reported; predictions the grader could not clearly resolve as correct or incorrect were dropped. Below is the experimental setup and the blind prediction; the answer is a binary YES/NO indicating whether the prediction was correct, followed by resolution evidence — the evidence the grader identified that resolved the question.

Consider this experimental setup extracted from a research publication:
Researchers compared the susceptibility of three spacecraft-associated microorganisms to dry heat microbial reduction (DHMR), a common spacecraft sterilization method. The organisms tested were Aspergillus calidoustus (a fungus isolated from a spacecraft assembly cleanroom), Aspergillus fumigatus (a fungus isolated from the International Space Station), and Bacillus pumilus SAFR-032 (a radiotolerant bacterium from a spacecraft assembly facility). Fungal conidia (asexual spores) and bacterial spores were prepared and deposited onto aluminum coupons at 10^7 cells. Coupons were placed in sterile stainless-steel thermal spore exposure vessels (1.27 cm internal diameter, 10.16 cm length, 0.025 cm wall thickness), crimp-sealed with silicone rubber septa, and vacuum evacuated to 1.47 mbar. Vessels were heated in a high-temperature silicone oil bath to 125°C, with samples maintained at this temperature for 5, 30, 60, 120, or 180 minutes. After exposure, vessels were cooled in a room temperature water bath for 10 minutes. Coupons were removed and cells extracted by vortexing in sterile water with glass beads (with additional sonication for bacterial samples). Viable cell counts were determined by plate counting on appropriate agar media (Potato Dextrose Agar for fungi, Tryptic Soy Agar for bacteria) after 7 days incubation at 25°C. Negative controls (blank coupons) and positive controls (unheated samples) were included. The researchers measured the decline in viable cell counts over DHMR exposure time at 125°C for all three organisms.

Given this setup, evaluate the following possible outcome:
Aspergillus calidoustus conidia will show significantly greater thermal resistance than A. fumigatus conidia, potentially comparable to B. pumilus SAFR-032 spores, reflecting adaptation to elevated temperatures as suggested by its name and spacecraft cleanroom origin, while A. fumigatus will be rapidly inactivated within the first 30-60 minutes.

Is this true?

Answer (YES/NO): YES